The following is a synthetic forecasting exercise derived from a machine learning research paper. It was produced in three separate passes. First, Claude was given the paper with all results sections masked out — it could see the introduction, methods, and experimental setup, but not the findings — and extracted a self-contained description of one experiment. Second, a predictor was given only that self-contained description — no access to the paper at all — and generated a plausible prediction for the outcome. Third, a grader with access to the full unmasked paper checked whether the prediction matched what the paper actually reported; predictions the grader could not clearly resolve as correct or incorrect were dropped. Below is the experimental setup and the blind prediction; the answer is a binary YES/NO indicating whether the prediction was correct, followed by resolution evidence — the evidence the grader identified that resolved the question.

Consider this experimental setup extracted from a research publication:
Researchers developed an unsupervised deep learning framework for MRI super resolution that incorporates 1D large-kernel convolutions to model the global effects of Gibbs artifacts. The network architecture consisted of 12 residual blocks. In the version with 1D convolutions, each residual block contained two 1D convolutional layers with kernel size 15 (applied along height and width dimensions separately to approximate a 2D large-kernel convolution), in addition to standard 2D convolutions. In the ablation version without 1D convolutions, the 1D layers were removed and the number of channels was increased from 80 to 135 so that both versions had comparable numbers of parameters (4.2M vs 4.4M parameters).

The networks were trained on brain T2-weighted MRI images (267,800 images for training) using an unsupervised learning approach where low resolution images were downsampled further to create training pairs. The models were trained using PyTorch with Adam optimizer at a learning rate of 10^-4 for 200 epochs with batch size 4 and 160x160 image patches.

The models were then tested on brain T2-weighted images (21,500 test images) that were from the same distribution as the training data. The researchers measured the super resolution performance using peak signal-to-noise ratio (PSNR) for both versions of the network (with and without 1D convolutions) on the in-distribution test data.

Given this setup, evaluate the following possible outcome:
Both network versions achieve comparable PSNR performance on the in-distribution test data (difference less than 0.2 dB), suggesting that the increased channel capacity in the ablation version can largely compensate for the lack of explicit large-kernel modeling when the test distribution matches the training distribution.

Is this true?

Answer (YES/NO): YES